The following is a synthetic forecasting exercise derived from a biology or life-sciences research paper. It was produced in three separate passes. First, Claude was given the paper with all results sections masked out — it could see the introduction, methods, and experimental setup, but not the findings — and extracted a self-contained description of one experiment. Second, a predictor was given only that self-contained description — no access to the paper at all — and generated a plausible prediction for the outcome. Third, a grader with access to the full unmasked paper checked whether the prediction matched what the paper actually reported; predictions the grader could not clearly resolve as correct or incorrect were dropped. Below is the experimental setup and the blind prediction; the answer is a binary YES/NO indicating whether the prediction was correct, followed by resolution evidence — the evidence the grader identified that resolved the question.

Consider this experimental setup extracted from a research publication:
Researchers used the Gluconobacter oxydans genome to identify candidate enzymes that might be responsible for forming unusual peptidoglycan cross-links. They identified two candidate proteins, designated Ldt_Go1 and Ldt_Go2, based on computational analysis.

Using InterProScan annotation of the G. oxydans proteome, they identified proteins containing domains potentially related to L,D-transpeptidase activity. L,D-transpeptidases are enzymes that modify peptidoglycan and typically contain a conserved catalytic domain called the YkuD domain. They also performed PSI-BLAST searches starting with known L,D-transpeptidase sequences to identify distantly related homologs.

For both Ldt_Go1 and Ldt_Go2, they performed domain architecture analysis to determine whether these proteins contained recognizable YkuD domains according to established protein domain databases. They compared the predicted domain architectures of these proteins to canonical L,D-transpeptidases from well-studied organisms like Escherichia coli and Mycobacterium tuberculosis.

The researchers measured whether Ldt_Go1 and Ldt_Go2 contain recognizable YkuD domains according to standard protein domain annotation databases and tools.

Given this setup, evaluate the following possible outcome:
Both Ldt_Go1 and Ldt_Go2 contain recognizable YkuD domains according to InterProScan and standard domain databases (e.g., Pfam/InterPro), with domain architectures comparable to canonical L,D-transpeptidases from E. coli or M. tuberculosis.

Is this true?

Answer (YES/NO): NO